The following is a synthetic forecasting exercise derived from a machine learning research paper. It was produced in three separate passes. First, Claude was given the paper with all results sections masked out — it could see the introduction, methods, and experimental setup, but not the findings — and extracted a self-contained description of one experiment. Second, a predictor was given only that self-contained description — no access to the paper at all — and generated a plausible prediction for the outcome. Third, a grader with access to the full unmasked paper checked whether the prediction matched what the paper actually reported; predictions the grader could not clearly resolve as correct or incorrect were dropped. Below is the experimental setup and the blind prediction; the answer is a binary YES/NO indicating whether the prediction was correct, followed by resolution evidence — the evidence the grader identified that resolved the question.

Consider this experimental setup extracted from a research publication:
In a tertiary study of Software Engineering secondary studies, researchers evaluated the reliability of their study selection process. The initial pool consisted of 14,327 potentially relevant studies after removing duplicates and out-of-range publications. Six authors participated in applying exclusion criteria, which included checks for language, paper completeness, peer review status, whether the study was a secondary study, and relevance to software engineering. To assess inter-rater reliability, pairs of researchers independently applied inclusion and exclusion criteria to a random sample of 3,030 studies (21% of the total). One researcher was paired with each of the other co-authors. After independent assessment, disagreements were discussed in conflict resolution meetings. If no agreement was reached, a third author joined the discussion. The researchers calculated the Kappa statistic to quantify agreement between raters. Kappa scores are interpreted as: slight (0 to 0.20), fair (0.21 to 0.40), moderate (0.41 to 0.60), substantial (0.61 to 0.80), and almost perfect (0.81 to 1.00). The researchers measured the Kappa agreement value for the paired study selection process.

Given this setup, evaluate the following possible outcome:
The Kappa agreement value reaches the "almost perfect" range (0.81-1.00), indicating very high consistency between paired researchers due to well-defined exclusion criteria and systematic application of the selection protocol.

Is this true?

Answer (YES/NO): NO